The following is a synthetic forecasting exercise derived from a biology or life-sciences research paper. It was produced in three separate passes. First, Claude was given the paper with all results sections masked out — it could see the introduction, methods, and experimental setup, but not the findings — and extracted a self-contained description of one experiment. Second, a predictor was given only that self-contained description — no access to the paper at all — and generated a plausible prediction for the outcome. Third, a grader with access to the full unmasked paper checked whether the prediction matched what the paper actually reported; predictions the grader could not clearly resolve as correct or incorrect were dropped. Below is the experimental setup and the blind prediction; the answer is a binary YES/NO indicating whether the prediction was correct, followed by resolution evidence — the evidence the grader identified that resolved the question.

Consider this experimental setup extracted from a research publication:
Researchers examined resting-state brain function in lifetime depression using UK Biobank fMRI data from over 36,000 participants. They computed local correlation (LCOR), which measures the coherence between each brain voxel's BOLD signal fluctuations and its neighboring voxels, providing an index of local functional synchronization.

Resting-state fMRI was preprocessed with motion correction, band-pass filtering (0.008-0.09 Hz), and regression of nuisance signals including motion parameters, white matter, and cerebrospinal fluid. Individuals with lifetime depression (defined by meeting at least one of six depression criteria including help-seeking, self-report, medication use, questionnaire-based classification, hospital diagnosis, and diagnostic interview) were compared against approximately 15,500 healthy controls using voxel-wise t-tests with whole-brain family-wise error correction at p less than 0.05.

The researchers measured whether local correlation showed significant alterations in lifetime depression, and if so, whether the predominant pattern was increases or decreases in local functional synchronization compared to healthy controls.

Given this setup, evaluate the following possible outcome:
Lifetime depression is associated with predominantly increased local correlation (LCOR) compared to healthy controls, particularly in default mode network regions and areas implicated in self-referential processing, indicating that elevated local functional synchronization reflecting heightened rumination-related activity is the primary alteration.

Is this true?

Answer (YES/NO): NO